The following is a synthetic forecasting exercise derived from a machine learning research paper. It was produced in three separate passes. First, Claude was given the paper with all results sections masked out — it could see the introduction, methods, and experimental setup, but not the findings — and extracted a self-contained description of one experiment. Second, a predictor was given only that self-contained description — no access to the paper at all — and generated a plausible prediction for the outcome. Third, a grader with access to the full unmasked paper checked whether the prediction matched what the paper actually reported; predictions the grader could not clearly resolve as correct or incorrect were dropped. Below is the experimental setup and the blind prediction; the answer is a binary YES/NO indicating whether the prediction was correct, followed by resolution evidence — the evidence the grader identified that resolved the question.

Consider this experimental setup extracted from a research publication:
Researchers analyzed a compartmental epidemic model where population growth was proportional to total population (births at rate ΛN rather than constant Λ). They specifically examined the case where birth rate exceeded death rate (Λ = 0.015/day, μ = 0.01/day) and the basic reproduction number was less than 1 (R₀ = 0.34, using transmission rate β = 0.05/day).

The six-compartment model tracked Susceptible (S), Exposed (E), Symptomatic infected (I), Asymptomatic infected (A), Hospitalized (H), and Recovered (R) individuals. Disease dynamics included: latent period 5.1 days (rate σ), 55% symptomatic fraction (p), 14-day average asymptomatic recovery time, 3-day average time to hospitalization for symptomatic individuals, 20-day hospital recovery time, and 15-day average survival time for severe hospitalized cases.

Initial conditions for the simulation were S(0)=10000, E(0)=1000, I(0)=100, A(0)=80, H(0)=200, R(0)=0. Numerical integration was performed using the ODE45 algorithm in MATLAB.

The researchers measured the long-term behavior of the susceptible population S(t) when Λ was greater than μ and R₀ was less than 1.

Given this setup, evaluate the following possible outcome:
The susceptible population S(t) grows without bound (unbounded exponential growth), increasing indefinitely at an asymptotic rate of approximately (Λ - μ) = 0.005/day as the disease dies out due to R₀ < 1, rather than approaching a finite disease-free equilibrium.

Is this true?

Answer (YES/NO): YES